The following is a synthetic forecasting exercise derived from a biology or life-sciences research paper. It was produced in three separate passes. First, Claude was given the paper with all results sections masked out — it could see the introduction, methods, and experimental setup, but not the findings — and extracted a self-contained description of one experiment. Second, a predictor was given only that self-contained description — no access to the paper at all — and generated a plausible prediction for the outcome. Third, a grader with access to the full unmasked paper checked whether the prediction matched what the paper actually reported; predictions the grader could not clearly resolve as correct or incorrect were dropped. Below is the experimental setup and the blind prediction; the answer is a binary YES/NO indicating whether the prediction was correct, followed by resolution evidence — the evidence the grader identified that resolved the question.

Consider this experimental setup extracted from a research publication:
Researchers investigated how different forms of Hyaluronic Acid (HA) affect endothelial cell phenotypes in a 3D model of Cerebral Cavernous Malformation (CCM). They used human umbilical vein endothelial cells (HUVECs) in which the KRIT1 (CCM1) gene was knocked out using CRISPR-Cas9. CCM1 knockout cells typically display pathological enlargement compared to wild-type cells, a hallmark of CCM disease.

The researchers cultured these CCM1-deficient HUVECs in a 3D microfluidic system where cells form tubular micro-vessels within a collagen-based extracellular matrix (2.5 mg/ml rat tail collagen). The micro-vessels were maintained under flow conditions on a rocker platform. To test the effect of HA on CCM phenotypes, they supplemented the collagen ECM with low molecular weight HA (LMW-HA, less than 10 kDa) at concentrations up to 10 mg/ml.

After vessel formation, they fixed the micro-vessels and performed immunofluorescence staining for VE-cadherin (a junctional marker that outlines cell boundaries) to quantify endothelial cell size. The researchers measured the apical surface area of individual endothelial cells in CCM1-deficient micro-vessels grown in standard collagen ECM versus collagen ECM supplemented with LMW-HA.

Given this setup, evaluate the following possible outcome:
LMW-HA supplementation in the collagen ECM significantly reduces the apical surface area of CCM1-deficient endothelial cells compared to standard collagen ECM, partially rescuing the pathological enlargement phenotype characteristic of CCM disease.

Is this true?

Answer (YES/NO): NO